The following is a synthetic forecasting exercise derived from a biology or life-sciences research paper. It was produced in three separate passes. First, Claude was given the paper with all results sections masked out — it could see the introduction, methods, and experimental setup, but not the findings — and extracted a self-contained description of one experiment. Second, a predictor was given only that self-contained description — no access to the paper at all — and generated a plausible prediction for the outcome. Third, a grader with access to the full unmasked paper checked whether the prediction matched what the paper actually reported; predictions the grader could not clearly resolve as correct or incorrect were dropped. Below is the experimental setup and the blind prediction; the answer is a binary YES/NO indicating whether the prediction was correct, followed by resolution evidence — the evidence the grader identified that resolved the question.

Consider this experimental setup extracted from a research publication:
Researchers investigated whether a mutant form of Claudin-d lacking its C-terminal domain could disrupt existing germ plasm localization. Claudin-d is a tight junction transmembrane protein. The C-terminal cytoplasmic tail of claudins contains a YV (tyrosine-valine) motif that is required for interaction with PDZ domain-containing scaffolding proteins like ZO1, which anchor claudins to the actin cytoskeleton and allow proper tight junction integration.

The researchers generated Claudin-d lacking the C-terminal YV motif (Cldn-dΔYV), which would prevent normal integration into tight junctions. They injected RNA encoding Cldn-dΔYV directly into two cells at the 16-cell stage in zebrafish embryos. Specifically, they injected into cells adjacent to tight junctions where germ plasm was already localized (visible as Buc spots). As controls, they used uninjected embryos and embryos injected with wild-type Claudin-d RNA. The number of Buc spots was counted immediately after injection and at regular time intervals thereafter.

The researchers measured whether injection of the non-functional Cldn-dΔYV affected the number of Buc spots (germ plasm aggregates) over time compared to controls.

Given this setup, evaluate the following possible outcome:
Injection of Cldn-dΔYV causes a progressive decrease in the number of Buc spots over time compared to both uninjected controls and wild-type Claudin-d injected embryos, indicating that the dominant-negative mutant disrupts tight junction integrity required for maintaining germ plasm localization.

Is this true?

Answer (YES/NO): YES